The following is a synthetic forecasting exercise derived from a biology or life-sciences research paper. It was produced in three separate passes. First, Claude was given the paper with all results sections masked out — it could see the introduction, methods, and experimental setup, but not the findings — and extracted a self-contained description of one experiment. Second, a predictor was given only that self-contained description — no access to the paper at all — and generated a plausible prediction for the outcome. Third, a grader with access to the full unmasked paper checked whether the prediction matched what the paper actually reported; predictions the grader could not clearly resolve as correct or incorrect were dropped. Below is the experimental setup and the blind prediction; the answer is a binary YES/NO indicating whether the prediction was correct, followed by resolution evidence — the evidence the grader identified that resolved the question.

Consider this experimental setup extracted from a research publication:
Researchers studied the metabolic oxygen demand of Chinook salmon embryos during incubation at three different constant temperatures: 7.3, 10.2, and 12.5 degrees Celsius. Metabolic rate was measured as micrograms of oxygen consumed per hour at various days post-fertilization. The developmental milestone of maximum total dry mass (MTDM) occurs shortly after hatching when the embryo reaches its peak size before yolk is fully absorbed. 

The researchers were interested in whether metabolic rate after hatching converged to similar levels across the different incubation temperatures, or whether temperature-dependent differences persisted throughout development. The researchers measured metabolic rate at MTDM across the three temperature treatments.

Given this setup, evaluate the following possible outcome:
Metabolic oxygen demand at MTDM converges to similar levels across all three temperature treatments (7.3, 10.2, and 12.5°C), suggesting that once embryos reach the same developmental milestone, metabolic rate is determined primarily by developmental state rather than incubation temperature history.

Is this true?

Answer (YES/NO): YES